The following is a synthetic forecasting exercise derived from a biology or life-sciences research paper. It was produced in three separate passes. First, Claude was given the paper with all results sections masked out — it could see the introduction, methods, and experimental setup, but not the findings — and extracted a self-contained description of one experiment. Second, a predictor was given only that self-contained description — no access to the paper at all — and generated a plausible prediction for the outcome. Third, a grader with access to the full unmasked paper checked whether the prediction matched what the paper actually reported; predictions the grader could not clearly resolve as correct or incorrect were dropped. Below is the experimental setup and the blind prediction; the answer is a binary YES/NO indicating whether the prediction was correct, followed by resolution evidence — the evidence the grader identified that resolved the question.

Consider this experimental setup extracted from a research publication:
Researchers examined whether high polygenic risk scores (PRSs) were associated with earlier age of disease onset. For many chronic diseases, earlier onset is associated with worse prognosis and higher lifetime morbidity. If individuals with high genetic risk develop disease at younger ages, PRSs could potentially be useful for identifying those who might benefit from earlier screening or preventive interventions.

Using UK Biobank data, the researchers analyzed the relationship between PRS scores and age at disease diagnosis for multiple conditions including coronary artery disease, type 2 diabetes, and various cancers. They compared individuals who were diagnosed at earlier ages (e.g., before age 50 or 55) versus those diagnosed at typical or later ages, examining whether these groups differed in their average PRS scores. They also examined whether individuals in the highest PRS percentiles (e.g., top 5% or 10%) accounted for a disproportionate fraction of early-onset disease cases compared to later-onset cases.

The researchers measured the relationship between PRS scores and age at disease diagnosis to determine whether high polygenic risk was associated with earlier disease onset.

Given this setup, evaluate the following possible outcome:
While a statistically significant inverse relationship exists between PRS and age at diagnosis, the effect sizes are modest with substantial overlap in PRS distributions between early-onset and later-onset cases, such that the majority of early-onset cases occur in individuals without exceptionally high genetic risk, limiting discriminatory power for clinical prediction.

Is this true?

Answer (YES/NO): NO